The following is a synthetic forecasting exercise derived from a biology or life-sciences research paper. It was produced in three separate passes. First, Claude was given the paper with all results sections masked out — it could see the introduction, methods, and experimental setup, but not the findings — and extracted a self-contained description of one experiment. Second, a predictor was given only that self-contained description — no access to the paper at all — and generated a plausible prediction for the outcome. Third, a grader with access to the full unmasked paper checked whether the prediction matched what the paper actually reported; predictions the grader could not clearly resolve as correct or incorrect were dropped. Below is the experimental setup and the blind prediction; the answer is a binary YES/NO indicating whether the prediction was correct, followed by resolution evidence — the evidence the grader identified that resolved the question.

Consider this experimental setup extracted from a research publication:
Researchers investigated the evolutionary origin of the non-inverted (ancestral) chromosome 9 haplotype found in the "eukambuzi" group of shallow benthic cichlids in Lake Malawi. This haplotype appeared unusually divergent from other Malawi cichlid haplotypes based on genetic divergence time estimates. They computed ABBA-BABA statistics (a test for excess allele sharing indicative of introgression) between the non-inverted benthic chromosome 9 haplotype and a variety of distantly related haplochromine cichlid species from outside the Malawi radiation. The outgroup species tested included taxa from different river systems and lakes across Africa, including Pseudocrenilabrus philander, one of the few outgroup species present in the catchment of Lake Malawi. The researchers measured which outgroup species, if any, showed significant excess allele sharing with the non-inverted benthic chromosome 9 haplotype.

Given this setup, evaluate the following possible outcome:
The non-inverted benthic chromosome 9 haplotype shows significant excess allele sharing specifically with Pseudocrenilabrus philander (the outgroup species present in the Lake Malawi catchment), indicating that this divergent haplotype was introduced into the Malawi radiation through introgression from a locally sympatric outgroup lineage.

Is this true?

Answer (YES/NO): NO